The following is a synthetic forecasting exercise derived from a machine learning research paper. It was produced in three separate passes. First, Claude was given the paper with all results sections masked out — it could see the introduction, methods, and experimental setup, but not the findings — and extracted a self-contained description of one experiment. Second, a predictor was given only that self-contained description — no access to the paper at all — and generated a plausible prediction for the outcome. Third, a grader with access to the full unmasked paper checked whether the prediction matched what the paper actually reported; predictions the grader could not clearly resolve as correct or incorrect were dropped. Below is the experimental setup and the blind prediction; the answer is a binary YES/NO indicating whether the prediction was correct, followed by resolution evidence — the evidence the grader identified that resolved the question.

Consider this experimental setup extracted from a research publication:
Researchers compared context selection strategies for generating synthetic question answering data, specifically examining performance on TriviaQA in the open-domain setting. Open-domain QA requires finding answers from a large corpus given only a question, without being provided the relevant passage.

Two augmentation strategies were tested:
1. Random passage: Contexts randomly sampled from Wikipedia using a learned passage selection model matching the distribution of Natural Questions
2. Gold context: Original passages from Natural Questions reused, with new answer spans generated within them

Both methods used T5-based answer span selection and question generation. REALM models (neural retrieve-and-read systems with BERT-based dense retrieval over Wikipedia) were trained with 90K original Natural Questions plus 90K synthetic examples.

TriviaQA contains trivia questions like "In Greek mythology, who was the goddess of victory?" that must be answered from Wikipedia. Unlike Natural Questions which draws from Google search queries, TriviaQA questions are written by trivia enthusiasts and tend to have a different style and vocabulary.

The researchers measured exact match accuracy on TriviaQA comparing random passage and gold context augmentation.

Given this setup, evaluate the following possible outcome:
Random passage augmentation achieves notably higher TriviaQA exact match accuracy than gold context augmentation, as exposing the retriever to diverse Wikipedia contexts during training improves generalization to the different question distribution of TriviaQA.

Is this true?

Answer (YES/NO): YES